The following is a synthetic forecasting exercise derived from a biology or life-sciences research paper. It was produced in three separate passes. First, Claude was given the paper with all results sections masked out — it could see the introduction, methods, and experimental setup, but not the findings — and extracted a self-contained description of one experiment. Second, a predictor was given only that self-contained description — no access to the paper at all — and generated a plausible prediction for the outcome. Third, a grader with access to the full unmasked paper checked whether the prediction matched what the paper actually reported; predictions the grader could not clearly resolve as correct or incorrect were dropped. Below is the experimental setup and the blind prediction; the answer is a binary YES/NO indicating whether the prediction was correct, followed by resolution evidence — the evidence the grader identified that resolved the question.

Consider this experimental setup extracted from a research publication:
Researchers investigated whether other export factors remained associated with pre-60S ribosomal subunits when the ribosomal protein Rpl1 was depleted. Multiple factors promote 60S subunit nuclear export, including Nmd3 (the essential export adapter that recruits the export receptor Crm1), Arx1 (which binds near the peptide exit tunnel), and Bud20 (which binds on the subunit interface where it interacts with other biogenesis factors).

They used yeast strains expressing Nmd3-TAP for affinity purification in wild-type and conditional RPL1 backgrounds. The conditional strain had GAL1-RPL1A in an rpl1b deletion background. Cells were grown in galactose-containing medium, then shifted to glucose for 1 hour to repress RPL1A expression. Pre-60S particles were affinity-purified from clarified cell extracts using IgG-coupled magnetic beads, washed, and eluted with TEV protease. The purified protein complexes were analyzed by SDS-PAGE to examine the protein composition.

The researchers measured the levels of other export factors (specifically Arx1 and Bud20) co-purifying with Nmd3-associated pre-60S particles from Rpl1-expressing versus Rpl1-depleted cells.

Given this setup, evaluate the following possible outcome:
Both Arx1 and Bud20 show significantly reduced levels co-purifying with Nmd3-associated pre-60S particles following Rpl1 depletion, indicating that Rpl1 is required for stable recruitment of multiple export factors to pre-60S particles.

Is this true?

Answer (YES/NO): NO